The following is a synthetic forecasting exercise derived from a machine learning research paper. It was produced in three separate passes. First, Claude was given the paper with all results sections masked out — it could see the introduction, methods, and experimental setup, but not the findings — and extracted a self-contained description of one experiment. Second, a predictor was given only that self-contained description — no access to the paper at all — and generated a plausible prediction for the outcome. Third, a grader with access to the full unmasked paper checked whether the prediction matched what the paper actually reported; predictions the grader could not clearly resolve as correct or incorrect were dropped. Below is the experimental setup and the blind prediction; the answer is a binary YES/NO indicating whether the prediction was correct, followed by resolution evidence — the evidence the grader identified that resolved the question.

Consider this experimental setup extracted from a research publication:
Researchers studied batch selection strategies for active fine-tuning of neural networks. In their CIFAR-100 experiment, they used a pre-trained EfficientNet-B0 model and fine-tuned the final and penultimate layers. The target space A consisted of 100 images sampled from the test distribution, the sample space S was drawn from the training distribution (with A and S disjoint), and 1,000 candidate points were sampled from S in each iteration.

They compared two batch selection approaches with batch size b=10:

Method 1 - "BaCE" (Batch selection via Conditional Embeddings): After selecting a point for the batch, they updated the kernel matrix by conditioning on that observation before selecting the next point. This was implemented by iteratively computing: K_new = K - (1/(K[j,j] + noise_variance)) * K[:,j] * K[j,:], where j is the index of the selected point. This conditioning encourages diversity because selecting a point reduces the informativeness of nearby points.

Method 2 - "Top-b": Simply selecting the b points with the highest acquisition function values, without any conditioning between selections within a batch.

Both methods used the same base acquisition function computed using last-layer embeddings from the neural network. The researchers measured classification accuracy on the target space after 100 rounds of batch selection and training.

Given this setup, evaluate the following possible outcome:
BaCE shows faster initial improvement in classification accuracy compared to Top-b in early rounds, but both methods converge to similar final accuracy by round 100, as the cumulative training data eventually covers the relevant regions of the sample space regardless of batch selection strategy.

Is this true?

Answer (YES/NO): NO